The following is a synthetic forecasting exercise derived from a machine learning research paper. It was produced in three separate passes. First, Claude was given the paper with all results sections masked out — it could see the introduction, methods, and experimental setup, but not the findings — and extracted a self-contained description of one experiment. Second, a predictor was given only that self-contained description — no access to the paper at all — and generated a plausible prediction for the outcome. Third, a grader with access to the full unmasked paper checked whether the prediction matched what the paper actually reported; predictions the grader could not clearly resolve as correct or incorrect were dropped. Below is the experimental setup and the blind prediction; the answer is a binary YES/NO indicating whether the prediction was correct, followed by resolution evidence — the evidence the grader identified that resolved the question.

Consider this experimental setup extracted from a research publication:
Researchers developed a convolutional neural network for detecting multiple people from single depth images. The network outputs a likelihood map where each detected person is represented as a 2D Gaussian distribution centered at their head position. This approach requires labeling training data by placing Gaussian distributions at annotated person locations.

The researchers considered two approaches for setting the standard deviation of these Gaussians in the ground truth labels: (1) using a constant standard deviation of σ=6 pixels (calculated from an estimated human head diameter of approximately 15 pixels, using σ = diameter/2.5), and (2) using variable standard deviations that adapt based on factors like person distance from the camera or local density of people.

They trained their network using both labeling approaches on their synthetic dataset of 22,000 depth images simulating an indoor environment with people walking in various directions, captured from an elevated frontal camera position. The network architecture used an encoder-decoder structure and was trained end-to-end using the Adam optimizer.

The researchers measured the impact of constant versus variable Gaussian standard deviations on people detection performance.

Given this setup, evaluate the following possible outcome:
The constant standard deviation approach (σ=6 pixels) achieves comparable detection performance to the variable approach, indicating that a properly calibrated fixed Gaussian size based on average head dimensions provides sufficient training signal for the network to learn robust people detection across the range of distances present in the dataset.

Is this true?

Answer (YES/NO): NO